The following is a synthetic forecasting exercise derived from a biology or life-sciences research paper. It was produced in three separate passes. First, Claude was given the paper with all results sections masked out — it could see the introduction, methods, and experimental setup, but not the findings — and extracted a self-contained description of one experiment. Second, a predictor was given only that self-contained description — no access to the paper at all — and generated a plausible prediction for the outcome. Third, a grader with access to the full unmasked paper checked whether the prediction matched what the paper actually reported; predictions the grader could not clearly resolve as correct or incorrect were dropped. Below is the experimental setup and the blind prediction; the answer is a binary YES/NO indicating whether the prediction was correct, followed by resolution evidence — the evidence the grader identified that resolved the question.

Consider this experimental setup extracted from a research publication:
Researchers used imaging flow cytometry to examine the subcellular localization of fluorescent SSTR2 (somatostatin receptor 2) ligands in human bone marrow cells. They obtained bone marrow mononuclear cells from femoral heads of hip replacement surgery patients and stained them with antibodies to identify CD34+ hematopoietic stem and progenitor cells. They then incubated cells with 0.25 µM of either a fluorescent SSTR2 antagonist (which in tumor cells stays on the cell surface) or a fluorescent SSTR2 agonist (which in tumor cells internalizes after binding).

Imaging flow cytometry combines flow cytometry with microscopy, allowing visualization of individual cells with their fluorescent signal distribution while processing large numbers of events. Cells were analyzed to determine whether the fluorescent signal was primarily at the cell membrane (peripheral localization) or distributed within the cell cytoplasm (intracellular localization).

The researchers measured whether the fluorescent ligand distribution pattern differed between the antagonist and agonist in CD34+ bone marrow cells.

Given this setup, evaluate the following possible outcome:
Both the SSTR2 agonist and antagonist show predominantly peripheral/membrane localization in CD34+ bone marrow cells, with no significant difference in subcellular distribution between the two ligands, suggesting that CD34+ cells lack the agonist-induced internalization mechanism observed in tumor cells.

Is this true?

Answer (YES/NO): NO